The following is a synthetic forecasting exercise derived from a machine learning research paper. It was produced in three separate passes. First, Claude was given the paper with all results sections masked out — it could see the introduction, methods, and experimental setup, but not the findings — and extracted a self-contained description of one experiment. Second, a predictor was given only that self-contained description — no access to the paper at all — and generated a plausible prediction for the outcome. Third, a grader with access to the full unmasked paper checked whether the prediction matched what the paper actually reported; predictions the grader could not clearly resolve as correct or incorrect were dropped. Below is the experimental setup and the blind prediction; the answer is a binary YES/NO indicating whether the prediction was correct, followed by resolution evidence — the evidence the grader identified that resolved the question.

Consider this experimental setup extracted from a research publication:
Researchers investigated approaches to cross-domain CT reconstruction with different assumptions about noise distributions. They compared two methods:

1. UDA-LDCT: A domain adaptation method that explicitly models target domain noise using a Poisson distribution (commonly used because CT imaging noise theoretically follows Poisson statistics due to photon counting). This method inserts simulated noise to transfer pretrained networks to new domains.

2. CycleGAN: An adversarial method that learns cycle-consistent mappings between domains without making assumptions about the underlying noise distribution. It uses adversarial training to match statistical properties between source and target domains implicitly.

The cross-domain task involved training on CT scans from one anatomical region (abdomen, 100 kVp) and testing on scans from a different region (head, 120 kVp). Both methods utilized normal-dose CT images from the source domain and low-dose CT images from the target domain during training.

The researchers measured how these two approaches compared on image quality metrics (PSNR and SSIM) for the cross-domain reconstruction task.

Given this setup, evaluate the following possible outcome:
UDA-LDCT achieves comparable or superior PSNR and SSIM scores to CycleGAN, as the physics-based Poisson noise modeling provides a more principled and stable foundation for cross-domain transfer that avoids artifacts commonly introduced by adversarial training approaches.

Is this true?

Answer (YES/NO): NO